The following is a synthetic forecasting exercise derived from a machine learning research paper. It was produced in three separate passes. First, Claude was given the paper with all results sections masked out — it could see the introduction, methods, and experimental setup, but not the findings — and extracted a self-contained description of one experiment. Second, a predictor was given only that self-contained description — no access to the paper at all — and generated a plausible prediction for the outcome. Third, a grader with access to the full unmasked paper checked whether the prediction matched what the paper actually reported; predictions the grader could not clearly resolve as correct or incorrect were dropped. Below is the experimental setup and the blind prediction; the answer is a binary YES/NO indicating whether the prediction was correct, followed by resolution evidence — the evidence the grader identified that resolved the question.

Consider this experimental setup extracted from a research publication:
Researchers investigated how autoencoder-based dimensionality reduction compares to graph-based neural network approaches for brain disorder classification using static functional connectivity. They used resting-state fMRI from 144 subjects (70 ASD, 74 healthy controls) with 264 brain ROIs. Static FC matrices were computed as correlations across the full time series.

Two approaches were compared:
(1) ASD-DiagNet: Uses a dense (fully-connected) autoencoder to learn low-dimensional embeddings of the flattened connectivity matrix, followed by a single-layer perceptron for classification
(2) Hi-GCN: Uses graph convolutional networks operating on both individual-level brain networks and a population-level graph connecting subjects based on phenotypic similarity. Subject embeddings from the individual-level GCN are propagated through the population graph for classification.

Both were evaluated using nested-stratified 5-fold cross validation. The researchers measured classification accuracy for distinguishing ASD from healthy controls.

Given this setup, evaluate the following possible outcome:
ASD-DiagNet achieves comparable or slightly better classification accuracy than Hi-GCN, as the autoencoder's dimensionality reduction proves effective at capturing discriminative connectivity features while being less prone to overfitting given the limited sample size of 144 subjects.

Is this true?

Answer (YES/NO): YES